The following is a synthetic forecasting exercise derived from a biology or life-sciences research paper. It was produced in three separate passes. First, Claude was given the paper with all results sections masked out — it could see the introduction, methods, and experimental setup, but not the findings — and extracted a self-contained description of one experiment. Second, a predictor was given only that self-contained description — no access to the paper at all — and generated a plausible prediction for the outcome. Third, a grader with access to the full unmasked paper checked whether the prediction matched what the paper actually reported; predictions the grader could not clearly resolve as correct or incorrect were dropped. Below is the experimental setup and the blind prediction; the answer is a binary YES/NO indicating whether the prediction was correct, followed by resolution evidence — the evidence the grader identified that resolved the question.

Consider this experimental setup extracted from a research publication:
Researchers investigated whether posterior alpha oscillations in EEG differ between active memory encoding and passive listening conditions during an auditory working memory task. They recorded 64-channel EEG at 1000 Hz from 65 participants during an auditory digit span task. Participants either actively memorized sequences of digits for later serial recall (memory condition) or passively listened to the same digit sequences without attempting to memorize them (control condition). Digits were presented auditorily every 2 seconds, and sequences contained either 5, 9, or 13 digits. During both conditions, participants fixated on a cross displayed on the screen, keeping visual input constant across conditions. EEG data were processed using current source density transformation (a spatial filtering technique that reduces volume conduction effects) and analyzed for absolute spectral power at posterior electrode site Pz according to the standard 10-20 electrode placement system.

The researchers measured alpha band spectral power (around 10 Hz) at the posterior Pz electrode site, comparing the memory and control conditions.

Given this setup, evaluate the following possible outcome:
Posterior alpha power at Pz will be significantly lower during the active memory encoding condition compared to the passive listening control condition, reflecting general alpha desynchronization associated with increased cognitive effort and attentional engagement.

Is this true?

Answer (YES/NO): NO